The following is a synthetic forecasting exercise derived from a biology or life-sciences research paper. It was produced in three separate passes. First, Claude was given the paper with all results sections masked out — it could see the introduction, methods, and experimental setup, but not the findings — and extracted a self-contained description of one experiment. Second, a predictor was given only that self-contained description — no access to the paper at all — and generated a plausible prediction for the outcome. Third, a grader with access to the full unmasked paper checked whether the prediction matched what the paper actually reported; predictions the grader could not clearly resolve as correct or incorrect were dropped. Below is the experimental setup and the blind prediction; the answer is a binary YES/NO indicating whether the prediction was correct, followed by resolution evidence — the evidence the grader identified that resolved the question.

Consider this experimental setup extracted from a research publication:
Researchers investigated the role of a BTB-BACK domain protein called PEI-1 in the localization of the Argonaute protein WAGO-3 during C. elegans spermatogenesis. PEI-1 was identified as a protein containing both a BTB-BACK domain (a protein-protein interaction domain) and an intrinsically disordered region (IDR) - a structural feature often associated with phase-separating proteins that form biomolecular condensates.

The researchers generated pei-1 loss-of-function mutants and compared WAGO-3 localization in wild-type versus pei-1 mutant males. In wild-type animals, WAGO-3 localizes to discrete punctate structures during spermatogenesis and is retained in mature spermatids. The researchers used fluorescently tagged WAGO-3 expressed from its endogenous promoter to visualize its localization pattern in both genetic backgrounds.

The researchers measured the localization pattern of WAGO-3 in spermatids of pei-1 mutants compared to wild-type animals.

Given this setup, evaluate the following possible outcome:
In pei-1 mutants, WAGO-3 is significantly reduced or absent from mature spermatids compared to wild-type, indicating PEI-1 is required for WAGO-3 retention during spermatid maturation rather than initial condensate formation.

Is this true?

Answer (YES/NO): YES